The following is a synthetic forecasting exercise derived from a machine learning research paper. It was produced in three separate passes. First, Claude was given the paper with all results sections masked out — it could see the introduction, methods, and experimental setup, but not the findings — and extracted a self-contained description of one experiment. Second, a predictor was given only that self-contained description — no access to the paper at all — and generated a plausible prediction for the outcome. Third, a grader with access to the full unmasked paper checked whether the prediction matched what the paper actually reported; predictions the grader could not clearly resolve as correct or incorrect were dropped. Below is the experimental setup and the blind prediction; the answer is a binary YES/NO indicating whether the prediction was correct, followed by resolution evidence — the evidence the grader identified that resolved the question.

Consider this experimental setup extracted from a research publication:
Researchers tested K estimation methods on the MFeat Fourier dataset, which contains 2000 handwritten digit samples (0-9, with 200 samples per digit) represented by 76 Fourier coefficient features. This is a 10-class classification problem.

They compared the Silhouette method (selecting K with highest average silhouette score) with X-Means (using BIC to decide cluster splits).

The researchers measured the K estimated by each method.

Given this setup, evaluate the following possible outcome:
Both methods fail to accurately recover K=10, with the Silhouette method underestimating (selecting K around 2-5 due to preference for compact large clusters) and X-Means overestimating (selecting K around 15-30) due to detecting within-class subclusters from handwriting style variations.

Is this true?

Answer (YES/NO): YES